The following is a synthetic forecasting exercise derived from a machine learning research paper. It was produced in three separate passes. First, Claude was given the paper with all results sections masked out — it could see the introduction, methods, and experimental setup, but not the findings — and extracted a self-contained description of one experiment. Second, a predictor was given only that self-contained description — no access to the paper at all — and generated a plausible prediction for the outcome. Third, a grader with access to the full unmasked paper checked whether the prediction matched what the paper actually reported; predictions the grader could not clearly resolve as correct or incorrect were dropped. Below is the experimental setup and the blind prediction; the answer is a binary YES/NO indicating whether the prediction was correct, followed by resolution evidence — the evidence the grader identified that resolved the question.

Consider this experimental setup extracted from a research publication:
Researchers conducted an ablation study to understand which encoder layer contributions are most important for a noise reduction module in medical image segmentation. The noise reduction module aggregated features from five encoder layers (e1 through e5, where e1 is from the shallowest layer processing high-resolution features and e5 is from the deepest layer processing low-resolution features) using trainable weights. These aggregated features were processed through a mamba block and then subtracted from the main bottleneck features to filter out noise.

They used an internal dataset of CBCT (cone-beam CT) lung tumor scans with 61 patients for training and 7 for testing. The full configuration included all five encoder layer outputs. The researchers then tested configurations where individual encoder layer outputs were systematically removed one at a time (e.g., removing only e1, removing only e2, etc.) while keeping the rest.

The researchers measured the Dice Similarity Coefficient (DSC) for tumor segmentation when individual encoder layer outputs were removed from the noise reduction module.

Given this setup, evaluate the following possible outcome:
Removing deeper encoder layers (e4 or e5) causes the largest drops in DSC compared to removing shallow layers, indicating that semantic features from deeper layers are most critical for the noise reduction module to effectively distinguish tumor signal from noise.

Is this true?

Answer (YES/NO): NO